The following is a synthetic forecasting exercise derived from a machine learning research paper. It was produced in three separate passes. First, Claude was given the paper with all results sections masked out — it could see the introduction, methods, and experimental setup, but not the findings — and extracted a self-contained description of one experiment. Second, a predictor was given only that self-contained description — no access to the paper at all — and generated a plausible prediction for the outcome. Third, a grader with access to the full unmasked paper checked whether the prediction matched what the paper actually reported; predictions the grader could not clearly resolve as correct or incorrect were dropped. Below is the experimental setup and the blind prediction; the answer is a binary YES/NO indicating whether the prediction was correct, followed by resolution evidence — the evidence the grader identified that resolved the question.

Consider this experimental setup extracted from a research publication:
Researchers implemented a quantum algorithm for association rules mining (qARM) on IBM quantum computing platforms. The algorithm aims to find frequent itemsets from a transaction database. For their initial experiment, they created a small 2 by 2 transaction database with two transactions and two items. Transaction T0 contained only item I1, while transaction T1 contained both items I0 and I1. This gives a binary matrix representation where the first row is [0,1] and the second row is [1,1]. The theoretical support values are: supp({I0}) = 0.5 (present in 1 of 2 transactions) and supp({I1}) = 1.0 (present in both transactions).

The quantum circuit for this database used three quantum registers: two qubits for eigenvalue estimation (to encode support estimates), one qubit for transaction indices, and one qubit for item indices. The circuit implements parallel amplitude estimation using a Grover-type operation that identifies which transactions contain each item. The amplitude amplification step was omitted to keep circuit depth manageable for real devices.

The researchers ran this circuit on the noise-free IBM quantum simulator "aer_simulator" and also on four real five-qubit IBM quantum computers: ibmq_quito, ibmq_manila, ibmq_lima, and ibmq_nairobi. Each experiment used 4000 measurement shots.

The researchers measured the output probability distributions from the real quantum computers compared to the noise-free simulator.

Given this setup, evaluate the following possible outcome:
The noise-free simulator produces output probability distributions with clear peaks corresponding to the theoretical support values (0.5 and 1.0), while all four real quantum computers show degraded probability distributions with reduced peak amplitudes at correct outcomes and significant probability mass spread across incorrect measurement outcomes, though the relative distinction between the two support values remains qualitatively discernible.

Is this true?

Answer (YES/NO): NO